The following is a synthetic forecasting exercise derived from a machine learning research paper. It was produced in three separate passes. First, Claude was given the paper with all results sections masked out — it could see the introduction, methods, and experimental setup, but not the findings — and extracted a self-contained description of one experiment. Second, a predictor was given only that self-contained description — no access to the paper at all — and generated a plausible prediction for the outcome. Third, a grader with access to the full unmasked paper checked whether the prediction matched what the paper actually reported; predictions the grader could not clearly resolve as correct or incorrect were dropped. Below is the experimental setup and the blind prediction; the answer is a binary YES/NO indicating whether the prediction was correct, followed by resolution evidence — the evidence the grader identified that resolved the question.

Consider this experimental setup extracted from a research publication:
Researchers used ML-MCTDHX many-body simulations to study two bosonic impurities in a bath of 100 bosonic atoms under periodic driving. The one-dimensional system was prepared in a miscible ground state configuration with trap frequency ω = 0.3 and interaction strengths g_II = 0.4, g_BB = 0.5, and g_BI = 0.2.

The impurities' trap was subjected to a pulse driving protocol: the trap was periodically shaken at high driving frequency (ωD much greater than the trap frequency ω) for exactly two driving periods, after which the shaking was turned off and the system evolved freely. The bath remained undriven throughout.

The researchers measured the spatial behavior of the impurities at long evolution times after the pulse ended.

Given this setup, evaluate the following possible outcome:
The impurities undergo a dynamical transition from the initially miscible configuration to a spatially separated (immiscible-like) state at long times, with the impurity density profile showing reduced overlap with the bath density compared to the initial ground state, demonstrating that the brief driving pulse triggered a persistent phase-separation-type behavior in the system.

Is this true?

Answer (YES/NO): NO